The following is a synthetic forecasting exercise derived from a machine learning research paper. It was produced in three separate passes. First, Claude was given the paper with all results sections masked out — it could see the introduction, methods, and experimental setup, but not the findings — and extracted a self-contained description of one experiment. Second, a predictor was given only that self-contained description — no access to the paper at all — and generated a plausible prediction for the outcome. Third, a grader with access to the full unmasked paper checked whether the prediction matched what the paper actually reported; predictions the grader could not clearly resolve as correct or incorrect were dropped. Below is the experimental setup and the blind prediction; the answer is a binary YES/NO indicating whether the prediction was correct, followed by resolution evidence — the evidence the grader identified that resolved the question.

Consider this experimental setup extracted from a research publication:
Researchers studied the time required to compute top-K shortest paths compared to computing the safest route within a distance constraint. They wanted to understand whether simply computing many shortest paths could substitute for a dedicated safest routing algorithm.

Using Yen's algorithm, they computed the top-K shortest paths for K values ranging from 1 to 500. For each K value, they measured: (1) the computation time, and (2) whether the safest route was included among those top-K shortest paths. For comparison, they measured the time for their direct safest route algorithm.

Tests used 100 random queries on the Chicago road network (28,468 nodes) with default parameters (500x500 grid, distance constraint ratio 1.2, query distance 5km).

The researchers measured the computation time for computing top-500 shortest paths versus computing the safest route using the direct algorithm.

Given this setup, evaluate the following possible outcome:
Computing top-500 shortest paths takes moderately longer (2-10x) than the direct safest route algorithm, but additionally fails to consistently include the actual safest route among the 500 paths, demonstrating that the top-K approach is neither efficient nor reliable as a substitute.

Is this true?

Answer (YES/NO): NO